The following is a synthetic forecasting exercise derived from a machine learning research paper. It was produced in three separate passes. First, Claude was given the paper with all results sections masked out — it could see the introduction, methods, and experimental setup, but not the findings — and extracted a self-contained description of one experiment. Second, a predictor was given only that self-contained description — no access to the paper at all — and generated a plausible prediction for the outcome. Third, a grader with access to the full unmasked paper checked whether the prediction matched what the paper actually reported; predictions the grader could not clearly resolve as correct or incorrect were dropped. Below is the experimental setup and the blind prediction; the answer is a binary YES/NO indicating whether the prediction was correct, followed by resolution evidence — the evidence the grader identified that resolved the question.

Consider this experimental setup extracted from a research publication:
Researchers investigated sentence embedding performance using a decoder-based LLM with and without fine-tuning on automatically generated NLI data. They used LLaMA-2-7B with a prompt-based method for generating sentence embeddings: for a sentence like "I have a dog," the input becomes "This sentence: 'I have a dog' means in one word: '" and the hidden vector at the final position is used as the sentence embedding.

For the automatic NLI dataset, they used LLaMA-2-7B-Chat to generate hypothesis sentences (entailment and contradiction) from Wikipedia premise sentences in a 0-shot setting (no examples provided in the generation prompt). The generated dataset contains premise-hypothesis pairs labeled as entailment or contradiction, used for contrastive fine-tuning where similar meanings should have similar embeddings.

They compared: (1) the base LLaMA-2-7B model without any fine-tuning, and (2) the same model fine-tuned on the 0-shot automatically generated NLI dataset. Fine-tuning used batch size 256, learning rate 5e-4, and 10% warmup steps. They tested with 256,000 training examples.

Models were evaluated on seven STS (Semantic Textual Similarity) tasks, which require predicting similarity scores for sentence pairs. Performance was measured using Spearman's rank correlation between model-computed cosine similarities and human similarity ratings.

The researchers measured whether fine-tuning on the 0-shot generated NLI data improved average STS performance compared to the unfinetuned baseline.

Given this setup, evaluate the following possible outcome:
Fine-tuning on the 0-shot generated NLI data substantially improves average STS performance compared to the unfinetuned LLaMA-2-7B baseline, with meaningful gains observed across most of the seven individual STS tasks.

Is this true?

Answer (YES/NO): YES